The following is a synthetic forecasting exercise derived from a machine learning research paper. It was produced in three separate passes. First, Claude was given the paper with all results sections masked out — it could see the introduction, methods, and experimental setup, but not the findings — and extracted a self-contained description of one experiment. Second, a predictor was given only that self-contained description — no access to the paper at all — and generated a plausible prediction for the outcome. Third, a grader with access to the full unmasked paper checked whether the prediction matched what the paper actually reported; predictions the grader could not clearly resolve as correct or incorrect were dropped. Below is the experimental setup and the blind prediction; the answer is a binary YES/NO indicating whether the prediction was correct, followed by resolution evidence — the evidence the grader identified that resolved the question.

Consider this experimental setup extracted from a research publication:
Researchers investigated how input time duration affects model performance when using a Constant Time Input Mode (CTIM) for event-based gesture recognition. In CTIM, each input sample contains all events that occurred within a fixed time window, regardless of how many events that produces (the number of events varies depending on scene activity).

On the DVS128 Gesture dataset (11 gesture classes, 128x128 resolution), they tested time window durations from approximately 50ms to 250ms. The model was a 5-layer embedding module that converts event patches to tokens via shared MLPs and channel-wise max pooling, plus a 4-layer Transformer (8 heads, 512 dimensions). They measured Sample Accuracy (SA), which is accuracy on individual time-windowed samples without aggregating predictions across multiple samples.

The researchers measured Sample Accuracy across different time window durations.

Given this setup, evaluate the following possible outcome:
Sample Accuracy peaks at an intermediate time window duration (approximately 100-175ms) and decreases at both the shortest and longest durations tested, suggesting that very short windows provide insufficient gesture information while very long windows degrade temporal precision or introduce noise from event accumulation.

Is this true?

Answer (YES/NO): NO